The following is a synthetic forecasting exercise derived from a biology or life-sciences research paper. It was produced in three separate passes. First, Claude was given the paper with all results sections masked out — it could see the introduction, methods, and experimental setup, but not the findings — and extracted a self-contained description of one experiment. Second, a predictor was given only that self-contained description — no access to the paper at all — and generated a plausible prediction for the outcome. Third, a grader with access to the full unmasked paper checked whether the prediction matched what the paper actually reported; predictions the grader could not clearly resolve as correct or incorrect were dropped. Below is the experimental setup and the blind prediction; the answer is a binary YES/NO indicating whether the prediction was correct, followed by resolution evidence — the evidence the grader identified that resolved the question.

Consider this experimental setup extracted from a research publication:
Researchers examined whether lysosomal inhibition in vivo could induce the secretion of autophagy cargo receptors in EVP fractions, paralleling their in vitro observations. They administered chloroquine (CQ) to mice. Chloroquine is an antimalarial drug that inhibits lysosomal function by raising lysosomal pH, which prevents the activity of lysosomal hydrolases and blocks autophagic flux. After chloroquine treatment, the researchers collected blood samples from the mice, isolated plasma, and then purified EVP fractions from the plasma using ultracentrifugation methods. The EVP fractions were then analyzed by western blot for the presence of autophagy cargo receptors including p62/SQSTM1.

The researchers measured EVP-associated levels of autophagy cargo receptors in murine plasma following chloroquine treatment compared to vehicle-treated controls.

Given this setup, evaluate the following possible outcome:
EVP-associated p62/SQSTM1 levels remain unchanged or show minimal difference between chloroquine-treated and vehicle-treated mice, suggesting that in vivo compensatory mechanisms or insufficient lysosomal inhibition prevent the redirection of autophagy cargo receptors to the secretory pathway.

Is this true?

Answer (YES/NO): NO